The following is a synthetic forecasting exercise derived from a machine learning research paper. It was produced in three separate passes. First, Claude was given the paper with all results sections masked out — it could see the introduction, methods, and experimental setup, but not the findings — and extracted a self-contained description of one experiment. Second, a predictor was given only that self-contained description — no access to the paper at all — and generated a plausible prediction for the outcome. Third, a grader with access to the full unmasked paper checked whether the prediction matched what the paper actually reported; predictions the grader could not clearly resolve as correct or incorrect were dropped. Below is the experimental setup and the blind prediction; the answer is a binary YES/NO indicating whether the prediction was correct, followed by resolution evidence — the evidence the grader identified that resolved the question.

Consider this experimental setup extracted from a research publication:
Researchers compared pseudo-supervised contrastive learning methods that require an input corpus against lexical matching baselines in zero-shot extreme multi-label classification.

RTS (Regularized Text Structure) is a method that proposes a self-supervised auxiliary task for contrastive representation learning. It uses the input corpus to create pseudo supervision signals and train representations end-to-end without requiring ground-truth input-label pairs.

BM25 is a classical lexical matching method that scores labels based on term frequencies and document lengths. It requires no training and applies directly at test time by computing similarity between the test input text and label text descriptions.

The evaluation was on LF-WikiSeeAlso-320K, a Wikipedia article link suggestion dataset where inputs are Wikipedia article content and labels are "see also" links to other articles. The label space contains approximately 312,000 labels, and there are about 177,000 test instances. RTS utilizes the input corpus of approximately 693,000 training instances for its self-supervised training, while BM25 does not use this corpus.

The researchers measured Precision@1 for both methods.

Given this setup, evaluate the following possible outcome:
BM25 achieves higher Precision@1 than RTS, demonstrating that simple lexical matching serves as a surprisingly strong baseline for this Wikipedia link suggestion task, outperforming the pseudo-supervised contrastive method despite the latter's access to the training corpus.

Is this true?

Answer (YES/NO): NO